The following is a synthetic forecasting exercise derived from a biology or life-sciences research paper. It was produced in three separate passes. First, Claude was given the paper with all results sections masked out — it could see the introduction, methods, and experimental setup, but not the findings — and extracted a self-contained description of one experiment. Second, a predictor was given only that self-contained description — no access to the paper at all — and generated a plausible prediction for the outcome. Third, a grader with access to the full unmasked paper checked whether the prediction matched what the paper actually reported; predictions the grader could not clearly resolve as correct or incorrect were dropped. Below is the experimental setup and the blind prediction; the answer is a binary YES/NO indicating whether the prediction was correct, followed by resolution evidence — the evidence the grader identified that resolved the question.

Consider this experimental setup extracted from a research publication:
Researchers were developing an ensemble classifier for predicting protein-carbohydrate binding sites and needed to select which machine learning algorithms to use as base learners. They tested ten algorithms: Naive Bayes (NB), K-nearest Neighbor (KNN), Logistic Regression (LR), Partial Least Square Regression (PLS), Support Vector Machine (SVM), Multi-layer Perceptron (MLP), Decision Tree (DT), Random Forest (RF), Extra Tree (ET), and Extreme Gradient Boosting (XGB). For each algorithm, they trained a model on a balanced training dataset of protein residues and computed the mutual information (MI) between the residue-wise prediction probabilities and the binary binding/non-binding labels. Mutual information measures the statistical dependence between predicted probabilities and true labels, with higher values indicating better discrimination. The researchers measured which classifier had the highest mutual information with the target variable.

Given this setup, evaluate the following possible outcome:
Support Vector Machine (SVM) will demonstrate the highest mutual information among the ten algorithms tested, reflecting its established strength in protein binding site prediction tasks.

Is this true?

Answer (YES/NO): YES